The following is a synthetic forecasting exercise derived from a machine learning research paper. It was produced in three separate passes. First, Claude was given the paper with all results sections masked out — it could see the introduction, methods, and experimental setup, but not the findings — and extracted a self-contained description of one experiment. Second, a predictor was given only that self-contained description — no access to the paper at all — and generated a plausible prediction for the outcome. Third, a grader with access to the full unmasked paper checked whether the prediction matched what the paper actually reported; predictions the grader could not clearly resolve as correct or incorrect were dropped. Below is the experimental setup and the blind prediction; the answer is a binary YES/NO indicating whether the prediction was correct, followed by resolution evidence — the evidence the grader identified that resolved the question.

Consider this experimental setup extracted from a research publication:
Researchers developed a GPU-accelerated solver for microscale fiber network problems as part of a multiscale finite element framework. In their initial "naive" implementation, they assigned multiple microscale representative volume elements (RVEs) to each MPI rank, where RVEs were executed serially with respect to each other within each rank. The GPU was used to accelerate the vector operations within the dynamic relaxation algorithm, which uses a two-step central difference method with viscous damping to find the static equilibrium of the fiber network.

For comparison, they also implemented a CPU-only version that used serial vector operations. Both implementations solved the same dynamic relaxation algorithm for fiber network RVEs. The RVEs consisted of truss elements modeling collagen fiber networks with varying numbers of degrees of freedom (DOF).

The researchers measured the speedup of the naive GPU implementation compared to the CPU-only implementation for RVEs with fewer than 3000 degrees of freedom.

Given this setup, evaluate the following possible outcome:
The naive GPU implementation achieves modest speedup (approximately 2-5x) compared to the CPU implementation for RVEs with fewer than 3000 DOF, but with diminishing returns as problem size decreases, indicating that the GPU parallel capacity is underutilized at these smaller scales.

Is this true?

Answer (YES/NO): NO